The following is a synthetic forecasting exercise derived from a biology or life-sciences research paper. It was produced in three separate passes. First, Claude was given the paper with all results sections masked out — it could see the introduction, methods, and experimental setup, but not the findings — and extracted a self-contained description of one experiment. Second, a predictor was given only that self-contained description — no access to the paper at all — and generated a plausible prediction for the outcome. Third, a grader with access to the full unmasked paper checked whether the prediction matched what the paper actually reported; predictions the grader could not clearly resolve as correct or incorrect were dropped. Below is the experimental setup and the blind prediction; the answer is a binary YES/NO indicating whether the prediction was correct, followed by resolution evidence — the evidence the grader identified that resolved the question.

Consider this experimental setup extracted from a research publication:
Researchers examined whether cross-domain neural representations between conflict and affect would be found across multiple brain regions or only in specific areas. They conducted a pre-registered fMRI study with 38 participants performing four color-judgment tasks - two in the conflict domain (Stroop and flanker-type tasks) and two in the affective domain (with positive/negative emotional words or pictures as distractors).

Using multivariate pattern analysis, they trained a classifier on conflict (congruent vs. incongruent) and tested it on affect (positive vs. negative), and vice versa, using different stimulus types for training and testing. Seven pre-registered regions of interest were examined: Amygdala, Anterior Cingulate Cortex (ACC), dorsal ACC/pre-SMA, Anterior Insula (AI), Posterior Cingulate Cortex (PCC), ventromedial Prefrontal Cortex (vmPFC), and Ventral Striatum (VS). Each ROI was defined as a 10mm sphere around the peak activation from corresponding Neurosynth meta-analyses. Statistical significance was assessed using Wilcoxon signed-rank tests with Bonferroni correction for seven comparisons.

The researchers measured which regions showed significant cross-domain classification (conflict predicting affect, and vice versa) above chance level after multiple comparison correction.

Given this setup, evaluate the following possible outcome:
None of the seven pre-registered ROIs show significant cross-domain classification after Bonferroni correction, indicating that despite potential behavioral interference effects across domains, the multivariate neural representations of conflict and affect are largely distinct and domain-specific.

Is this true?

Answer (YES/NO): NO